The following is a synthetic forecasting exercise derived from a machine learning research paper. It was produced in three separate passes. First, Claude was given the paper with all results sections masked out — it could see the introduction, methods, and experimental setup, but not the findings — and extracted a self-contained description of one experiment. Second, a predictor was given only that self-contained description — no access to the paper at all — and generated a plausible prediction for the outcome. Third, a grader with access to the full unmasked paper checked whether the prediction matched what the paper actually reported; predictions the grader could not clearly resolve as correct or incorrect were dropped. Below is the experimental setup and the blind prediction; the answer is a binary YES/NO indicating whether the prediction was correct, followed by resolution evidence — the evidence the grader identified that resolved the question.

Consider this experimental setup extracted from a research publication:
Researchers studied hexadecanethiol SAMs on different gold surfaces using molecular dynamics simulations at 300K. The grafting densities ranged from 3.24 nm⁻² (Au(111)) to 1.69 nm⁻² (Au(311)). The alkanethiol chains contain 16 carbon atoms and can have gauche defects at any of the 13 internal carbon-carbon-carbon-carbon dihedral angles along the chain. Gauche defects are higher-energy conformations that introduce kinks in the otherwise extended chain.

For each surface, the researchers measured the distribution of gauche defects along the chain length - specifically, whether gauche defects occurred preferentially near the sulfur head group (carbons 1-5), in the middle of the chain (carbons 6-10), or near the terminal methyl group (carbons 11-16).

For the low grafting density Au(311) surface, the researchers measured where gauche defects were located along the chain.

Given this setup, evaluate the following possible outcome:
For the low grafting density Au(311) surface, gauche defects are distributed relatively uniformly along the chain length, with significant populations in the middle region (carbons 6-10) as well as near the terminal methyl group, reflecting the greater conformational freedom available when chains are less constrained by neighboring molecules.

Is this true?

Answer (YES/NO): NO